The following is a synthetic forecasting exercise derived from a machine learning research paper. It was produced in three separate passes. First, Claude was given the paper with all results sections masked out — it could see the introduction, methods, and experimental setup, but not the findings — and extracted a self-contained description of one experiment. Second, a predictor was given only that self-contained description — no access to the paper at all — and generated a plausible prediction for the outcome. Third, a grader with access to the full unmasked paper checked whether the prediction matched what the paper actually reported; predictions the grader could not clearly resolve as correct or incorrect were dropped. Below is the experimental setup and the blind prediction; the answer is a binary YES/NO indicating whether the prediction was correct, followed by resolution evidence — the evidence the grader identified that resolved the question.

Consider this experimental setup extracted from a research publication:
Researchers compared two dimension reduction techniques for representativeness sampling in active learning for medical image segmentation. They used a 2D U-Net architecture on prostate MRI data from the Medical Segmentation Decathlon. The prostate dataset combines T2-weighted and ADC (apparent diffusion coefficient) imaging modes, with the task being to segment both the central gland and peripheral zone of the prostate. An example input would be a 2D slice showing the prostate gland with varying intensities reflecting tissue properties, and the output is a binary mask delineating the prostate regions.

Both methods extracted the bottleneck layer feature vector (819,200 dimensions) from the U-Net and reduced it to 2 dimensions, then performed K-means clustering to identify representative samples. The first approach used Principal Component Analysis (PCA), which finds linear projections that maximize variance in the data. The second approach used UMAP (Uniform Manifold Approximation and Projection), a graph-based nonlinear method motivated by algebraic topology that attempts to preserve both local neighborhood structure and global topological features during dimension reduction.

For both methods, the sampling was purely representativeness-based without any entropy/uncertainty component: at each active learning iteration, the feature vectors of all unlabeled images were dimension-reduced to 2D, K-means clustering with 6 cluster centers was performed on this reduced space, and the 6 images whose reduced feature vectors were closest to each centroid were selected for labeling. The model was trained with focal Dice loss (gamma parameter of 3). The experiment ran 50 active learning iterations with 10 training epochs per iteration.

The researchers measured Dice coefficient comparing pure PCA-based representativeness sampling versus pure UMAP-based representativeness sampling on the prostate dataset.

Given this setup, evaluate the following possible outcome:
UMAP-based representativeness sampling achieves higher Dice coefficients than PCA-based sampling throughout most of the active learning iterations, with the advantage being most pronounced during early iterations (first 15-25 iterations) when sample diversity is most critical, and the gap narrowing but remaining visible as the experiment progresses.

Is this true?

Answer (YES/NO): NO